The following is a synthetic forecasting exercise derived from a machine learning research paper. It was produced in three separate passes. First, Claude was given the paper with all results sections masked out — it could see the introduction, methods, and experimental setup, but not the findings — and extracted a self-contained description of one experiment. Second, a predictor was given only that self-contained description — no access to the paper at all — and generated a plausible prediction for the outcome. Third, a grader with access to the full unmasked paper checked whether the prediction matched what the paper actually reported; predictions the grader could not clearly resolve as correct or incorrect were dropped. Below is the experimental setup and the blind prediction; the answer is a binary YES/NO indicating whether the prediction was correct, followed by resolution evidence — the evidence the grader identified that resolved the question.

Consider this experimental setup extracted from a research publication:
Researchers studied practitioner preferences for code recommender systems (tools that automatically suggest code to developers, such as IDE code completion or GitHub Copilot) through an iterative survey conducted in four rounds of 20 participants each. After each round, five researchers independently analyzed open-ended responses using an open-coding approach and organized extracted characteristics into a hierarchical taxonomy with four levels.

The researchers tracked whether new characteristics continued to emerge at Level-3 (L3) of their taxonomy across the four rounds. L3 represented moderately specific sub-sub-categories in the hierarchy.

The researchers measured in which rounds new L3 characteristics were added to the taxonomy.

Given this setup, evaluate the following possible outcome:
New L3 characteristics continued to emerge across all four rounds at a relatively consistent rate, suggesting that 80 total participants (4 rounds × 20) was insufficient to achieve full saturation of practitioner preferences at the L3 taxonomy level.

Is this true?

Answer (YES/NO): NO